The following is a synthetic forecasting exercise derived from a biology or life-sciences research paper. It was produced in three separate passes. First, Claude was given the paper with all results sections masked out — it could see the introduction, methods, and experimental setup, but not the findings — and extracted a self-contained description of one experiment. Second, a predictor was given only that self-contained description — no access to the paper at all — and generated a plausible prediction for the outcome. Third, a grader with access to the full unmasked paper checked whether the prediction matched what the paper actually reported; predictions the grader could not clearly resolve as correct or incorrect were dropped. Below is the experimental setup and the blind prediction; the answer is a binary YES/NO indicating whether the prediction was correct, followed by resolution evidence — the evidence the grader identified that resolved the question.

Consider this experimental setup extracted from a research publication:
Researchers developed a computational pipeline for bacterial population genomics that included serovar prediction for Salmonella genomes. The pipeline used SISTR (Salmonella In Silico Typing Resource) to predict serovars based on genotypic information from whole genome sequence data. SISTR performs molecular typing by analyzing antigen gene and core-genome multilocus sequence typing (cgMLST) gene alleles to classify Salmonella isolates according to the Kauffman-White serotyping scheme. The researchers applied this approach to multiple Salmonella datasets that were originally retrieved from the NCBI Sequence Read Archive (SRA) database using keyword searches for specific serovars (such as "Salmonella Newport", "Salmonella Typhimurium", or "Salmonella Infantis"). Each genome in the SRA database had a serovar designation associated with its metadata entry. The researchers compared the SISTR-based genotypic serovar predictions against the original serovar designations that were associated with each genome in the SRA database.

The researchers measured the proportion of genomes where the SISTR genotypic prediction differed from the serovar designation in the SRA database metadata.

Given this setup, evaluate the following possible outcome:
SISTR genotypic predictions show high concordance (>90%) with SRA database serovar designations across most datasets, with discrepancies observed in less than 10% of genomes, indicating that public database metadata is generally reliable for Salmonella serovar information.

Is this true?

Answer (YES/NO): YES